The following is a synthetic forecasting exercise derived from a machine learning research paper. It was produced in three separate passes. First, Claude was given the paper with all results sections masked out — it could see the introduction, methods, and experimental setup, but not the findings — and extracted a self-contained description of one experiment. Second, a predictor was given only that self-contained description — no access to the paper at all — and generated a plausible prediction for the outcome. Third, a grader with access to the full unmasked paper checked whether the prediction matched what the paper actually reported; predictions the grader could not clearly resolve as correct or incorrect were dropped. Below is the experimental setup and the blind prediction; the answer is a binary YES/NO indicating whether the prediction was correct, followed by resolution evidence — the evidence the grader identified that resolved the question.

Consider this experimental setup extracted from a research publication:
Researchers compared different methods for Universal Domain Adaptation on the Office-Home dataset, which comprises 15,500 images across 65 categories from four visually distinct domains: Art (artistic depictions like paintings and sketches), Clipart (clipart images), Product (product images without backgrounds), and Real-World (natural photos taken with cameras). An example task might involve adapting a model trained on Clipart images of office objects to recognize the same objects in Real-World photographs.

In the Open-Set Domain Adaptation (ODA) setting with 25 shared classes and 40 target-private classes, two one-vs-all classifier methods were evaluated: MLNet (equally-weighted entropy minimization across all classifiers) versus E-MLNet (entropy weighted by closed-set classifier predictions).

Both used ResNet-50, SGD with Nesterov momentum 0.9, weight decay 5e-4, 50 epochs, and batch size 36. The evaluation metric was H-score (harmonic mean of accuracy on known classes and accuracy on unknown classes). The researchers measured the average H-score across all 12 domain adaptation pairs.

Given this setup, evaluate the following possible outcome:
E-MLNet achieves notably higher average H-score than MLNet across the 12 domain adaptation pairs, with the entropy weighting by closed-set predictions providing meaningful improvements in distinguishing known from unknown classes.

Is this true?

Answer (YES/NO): NO